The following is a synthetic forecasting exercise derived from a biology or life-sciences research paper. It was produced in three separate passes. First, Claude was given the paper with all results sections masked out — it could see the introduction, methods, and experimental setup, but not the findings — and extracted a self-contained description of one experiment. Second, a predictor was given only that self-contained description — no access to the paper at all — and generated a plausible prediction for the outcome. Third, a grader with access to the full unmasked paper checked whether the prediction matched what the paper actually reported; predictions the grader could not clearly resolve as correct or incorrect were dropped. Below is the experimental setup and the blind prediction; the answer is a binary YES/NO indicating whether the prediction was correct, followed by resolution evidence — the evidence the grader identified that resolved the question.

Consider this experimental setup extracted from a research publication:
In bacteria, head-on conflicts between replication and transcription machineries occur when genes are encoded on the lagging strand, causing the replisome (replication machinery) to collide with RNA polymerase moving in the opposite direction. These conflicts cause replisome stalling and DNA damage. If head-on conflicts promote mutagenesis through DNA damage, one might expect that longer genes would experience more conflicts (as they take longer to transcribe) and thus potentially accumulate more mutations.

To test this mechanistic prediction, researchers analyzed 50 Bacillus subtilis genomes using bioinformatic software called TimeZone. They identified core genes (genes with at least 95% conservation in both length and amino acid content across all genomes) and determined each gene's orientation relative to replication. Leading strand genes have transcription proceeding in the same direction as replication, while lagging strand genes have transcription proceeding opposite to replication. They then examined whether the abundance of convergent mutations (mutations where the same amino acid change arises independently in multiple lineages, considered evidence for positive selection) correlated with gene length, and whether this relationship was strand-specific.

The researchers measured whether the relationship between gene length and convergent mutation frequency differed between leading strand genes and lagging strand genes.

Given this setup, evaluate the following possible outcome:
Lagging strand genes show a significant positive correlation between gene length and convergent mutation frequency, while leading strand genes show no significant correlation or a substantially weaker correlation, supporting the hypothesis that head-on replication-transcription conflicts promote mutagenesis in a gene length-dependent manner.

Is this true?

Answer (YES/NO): YES